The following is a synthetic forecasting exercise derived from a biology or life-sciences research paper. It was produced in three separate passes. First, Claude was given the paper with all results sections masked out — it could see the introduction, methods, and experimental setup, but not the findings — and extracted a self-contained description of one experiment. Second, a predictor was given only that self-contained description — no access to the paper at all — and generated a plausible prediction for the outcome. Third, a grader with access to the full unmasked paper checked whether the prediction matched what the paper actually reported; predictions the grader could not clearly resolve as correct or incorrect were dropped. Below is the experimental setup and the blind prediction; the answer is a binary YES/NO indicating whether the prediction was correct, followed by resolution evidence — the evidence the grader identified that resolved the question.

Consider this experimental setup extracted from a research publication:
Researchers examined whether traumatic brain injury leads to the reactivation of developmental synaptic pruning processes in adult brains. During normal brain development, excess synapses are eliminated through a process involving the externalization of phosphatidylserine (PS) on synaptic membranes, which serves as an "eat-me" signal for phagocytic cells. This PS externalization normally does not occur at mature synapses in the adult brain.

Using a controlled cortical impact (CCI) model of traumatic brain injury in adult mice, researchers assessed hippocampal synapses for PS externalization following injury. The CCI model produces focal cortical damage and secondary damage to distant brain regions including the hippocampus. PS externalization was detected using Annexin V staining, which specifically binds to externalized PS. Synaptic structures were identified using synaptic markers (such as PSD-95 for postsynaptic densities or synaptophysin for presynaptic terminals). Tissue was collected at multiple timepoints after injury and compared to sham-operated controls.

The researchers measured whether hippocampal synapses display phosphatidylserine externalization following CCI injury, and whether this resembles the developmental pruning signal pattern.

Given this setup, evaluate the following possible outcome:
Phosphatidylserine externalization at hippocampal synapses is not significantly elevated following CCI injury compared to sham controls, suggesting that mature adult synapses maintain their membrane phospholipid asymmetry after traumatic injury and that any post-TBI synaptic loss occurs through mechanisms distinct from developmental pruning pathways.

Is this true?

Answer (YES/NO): NO